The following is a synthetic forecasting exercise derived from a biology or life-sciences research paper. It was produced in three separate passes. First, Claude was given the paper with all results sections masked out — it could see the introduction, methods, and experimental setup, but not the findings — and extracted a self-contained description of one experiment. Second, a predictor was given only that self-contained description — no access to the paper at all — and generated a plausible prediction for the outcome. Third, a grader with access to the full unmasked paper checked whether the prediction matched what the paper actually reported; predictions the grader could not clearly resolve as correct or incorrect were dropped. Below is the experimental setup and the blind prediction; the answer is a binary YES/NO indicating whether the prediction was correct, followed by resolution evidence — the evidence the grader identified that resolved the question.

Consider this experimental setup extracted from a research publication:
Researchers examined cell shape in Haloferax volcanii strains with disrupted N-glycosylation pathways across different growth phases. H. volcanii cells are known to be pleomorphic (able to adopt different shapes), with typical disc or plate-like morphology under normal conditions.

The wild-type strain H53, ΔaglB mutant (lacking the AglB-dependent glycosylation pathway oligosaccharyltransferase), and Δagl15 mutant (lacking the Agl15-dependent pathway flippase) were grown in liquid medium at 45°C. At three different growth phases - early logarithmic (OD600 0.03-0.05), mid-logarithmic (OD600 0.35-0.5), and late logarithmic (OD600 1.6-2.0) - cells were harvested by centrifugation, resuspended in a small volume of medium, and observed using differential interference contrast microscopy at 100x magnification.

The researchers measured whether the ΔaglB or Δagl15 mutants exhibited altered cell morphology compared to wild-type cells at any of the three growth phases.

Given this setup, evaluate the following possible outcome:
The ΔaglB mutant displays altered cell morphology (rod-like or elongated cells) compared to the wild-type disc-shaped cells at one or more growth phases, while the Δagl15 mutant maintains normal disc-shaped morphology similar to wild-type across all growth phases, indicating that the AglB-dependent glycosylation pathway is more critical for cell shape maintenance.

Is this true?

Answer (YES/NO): NO